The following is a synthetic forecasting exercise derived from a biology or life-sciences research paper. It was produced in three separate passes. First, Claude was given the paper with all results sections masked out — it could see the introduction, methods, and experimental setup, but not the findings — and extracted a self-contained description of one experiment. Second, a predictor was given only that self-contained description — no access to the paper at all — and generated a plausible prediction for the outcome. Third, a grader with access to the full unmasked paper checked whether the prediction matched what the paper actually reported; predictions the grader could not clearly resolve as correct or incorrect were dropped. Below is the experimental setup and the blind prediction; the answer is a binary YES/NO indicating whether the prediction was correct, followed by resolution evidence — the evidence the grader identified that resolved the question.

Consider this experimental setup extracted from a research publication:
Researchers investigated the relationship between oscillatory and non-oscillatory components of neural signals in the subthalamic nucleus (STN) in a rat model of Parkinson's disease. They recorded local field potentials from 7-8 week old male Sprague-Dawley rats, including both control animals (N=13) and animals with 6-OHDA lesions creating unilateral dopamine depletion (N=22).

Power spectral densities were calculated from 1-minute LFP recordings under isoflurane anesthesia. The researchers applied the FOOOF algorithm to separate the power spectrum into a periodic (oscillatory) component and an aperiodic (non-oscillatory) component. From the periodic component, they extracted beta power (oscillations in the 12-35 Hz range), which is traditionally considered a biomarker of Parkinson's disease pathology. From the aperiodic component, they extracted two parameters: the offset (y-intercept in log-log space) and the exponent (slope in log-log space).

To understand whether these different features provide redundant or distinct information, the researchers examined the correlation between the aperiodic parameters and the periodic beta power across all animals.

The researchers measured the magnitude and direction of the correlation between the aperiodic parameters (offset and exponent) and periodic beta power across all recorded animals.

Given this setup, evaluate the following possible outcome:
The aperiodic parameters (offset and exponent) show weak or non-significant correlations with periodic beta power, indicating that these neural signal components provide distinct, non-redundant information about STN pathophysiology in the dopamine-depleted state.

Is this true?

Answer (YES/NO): NO